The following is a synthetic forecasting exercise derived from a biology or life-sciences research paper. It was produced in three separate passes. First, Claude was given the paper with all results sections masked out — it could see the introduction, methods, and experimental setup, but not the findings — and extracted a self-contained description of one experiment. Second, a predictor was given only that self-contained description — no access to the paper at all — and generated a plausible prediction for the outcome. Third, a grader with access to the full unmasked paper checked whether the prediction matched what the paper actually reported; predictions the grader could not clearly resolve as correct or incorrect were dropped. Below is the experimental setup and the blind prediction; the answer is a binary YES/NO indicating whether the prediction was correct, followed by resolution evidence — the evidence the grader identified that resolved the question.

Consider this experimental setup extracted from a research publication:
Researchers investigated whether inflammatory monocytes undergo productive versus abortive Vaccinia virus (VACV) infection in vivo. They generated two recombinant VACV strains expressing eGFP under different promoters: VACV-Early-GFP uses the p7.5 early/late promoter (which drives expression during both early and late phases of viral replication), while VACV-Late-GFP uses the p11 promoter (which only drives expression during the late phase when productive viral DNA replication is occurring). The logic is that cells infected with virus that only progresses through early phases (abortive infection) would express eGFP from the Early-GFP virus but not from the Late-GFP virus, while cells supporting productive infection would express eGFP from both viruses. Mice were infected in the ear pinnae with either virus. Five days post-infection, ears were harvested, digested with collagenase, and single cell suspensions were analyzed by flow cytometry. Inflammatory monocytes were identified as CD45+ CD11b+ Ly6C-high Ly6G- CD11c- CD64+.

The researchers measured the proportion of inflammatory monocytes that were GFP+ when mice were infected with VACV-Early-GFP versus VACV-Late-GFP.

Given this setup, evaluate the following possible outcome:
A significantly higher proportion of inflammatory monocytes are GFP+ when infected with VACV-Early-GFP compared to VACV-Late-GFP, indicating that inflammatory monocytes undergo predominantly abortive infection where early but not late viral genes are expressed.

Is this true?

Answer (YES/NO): YES